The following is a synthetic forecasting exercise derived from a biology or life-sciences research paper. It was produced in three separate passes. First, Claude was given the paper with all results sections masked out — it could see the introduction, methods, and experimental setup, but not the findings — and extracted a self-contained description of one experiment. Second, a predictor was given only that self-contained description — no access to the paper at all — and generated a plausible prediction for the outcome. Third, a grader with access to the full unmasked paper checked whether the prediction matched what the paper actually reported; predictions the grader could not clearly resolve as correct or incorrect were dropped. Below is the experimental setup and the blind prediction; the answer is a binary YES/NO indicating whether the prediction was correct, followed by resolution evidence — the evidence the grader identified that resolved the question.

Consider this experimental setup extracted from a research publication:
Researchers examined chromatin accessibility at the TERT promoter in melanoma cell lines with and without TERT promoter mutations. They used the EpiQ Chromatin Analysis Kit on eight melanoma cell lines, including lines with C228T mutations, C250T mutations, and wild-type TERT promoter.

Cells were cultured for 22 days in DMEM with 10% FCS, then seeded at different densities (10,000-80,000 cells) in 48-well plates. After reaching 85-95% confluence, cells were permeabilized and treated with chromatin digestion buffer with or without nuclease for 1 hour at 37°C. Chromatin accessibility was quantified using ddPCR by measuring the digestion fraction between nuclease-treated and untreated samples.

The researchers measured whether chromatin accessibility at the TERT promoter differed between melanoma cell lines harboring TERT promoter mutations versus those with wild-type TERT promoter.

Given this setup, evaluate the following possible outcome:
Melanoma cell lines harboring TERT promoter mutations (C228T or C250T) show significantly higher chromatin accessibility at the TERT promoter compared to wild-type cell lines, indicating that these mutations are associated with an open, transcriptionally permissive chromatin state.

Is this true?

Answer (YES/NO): NO